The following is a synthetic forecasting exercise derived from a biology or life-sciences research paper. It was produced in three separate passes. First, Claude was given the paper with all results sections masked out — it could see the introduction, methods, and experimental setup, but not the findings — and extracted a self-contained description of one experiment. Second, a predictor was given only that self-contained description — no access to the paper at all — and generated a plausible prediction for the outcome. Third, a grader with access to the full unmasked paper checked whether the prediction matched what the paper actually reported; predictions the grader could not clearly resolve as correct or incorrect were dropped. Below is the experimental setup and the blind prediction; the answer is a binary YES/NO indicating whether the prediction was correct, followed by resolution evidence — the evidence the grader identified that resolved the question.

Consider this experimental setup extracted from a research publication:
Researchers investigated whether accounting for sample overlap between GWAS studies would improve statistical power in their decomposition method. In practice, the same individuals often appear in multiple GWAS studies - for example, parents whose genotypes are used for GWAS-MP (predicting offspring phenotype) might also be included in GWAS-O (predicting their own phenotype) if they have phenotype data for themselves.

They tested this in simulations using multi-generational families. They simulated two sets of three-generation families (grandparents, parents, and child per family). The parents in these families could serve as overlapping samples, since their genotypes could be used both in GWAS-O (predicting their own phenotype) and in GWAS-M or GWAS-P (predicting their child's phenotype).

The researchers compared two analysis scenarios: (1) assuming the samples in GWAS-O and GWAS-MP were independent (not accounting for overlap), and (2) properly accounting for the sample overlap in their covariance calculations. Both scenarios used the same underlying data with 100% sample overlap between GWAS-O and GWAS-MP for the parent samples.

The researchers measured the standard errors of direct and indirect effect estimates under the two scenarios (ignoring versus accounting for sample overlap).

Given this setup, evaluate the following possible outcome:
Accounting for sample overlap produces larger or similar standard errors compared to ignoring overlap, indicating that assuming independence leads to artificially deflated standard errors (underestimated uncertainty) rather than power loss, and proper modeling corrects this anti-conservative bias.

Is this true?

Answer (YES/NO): NO